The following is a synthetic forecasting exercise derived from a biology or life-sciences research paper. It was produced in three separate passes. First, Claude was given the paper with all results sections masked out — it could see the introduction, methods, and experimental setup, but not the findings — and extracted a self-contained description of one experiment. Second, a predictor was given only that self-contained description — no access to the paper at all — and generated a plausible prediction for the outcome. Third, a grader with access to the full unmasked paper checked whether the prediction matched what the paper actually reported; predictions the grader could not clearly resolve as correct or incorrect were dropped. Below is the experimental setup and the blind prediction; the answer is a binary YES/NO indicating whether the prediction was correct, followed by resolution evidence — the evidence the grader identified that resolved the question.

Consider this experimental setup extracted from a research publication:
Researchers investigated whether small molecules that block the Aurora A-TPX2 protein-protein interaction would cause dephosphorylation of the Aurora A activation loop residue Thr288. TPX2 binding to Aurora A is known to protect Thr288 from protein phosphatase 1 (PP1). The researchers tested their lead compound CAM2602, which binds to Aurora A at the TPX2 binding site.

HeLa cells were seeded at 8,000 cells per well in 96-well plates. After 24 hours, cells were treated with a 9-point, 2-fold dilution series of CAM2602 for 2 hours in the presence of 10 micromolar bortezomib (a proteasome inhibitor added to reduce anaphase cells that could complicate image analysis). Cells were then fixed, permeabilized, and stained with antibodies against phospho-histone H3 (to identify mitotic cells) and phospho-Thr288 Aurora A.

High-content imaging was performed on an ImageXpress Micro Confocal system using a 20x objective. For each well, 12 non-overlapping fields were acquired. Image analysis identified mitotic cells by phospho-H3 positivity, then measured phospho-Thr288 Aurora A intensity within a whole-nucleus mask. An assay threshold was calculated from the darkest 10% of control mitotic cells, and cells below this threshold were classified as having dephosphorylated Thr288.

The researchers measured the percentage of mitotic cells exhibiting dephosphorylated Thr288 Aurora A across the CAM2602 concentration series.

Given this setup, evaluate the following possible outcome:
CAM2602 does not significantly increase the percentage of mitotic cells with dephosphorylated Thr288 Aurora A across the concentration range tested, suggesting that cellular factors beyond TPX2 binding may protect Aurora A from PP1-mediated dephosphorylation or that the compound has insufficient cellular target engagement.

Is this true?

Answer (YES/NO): NO